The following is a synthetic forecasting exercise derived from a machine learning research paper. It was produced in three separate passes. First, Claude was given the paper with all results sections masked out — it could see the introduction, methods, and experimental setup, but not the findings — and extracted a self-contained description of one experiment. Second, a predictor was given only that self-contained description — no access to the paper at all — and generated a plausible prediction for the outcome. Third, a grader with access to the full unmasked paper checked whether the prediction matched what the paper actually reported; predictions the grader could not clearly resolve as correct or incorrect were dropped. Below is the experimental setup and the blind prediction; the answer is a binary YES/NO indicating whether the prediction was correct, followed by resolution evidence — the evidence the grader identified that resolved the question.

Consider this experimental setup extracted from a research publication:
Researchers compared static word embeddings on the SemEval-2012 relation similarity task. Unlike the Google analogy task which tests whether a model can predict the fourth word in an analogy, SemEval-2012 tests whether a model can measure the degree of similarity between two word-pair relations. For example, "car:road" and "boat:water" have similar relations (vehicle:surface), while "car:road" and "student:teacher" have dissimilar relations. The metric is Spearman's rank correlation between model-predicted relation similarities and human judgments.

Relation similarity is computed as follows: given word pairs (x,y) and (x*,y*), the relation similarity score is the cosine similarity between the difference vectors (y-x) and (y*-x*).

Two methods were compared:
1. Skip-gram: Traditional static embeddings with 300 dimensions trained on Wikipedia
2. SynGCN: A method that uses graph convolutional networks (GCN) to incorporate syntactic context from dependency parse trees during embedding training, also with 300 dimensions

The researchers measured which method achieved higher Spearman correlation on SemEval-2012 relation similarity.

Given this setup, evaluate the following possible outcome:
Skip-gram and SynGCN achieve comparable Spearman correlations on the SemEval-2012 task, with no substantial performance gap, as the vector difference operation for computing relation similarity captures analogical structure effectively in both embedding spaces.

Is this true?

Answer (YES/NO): NO